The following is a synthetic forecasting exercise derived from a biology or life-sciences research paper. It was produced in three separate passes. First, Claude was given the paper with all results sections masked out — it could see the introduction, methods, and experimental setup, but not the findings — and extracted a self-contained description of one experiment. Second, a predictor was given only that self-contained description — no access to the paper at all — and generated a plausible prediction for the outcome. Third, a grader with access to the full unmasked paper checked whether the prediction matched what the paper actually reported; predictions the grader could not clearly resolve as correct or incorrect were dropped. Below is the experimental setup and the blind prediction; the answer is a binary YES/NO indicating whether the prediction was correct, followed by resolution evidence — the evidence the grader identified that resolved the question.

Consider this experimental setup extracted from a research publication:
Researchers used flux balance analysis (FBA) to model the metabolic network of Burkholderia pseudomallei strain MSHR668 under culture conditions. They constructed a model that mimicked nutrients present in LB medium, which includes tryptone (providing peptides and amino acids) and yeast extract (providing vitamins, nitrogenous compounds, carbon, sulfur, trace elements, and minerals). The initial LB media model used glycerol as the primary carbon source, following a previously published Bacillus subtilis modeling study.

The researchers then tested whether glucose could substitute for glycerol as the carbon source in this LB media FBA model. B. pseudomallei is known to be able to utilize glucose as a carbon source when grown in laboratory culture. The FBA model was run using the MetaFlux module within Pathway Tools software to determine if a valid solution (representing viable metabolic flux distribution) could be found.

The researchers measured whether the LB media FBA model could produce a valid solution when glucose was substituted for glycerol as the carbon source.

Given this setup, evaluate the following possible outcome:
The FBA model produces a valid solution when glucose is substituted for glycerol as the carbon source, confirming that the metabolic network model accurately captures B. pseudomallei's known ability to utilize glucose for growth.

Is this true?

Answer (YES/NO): NO